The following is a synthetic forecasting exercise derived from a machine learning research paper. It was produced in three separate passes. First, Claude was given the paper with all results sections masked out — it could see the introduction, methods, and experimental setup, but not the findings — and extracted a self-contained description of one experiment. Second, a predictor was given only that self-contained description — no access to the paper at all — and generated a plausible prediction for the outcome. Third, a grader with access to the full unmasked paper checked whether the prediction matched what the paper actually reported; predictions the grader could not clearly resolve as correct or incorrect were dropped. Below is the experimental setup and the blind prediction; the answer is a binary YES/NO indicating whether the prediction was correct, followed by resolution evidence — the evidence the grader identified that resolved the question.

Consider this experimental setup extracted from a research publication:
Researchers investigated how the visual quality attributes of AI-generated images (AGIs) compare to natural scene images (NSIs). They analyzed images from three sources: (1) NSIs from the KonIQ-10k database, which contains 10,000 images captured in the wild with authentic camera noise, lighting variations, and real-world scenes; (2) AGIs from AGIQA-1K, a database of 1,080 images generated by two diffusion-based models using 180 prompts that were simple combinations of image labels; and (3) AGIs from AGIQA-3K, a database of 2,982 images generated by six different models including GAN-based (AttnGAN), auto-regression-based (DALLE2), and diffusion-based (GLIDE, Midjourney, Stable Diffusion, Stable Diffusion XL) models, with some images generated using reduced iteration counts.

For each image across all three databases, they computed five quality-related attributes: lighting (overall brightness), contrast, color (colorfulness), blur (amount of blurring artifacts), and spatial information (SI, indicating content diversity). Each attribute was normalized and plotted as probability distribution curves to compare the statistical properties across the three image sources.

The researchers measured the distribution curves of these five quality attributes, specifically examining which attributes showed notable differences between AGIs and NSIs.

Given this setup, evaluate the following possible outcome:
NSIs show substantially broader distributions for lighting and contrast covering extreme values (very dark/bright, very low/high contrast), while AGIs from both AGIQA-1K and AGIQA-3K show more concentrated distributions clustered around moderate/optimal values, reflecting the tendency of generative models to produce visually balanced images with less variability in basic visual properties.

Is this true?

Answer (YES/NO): NO